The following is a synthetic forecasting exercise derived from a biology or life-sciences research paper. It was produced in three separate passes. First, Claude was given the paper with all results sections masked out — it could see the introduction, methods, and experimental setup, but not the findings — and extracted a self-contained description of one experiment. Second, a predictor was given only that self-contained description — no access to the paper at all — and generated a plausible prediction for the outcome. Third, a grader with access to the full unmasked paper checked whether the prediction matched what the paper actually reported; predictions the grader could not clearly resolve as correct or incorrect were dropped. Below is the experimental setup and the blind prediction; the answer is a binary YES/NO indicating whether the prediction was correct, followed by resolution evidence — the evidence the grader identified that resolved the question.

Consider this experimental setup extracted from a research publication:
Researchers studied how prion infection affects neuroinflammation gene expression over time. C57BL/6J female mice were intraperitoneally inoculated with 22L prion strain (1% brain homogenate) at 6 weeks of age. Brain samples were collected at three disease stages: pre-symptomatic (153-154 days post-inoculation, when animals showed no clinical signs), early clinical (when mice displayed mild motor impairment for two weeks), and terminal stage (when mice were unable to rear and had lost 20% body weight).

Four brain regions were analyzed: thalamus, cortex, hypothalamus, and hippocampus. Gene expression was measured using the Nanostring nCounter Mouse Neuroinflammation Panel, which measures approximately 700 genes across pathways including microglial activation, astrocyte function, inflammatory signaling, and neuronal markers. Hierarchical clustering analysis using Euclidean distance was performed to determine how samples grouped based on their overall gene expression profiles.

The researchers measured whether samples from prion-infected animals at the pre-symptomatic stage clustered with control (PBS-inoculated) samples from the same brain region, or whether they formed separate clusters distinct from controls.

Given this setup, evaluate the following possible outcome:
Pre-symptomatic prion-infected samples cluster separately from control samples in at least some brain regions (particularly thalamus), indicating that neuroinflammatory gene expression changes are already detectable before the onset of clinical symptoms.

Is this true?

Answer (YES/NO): YES